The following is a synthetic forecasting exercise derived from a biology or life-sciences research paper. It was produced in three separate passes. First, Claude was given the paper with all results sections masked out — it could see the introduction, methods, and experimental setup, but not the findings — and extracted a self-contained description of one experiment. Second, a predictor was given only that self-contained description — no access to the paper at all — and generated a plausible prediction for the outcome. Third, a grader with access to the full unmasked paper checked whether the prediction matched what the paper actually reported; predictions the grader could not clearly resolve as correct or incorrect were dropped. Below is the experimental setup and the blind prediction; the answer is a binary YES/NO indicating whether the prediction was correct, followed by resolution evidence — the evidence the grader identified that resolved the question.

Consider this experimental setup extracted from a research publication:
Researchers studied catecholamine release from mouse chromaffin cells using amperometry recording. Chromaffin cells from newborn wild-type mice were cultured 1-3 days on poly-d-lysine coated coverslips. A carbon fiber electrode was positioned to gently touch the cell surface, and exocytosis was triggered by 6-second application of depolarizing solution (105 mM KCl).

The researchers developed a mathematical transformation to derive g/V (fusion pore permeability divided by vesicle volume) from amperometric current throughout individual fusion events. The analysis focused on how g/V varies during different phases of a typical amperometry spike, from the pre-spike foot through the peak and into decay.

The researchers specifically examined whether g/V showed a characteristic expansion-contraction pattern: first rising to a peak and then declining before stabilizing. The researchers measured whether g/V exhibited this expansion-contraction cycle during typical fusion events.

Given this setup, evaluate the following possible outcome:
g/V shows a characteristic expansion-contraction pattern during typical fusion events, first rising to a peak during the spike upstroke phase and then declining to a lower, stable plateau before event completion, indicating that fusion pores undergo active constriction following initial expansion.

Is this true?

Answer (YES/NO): YES